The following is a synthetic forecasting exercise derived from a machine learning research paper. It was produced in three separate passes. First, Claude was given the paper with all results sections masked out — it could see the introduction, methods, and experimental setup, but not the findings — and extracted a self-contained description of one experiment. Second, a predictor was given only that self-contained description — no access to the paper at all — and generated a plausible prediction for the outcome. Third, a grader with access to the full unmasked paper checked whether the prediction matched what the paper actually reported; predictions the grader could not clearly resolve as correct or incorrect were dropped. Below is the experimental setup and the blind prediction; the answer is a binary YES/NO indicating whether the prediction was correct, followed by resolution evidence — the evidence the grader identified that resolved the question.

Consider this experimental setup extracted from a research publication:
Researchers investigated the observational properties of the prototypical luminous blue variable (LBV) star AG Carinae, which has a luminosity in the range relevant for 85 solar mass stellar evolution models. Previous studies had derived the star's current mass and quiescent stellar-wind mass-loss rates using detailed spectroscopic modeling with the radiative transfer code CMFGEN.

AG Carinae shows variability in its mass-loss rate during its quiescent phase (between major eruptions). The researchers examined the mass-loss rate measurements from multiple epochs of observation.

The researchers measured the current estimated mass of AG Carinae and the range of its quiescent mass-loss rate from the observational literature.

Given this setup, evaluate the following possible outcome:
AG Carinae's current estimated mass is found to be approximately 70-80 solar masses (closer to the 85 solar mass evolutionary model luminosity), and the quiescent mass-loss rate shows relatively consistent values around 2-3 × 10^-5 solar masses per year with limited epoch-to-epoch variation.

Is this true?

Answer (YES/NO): NO